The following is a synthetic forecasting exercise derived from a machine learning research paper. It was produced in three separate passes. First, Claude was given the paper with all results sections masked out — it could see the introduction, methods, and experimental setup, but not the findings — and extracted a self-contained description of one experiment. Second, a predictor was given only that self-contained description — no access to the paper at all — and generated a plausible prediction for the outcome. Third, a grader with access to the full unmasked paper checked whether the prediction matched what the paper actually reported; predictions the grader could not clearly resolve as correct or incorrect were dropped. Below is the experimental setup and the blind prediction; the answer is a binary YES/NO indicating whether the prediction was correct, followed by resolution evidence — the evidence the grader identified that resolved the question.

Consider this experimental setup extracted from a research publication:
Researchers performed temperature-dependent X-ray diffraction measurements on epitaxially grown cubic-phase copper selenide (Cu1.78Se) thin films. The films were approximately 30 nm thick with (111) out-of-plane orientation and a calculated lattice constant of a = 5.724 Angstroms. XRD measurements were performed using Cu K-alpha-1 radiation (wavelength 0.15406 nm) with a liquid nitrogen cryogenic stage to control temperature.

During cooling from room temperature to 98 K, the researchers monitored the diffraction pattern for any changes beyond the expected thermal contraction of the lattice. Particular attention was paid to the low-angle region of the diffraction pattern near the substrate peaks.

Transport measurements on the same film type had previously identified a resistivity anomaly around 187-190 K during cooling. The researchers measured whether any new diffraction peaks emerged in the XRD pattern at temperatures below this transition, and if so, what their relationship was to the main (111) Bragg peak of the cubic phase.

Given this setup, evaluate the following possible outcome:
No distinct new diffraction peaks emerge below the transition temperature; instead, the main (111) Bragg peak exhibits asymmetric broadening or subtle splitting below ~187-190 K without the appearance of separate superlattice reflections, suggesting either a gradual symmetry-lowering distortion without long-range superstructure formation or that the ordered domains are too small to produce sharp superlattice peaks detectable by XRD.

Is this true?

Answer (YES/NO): NO